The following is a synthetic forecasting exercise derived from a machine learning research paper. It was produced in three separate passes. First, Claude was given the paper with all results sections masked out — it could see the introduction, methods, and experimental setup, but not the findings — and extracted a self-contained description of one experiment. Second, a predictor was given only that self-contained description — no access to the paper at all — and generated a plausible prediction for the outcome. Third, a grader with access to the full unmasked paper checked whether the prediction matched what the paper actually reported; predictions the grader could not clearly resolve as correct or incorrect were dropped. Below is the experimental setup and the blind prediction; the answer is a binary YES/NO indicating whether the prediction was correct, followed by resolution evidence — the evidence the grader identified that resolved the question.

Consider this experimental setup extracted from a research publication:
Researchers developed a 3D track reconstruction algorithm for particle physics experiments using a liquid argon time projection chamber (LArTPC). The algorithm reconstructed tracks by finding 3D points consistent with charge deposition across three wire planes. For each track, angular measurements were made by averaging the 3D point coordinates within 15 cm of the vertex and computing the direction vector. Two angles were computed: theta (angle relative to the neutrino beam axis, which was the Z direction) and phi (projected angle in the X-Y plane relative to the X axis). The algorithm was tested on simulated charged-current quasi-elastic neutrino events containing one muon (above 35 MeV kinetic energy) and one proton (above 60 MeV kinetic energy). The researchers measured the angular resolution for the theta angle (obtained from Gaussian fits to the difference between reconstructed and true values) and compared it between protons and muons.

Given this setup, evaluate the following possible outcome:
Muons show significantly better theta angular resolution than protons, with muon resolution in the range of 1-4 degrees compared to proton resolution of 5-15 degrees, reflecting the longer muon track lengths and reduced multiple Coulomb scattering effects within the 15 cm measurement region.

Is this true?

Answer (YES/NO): NO